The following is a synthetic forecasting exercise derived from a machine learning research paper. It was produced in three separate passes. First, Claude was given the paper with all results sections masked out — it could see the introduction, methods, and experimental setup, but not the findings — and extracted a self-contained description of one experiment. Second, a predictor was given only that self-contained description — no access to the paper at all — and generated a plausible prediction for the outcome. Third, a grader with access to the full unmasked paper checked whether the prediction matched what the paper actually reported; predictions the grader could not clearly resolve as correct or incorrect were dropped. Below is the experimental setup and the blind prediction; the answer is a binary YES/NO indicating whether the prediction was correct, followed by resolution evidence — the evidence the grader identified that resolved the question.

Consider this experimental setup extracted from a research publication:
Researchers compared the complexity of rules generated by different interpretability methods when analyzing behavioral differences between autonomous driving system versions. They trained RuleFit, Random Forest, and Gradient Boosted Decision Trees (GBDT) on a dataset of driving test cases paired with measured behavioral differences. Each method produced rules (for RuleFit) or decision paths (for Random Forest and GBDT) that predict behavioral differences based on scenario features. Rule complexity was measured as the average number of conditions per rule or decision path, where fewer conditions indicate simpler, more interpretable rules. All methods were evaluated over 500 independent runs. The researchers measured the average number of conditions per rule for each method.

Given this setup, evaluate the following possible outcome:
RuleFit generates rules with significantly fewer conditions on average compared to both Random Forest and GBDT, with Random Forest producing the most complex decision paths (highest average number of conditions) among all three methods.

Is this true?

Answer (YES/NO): YES